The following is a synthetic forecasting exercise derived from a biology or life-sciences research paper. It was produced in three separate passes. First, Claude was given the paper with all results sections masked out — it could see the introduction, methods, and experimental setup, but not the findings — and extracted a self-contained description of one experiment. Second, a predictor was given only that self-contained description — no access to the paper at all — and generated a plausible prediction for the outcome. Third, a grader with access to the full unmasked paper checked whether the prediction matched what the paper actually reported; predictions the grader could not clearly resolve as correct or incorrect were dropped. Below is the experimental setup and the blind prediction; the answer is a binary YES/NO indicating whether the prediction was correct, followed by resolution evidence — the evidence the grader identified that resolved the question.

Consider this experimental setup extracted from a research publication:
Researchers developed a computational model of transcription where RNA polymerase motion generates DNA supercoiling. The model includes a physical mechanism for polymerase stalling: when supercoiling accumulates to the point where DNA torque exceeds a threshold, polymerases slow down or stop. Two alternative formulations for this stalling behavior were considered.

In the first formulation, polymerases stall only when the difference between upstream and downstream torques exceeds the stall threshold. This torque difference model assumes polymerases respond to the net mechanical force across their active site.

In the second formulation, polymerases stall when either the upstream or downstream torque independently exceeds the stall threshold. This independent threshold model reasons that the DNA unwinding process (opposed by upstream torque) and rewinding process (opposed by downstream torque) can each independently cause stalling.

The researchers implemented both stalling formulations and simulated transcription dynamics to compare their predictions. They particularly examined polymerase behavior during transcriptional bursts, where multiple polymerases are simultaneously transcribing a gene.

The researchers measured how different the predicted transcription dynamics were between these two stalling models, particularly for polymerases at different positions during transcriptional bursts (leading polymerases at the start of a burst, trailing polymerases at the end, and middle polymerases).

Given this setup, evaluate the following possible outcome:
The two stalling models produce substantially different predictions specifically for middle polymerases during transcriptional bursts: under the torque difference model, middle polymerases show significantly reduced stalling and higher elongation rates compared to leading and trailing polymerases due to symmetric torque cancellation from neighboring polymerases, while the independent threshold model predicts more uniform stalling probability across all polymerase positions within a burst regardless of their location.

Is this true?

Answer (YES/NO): NO